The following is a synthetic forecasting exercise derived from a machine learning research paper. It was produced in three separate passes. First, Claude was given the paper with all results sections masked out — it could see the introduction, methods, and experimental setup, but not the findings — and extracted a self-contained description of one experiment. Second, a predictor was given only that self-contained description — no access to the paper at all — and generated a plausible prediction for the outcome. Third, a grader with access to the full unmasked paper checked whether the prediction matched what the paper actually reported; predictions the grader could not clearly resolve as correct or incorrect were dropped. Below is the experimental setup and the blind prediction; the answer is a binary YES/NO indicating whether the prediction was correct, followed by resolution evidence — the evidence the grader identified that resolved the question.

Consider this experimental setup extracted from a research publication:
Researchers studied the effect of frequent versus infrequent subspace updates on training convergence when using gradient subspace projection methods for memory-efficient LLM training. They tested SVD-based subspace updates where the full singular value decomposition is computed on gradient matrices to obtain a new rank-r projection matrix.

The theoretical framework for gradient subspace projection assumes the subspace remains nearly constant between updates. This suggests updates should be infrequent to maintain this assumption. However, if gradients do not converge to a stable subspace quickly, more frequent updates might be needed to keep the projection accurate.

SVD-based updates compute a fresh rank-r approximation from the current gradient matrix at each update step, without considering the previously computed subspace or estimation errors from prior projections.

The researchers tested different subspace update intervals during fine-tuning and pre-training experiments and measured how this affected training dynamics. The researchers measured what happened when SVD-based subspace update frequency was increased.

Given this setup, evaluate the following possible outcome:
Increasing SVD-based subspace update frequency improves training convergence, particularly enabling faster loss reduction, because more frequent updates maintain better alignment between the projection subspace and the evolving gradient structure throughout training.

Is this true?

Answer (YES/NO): NO